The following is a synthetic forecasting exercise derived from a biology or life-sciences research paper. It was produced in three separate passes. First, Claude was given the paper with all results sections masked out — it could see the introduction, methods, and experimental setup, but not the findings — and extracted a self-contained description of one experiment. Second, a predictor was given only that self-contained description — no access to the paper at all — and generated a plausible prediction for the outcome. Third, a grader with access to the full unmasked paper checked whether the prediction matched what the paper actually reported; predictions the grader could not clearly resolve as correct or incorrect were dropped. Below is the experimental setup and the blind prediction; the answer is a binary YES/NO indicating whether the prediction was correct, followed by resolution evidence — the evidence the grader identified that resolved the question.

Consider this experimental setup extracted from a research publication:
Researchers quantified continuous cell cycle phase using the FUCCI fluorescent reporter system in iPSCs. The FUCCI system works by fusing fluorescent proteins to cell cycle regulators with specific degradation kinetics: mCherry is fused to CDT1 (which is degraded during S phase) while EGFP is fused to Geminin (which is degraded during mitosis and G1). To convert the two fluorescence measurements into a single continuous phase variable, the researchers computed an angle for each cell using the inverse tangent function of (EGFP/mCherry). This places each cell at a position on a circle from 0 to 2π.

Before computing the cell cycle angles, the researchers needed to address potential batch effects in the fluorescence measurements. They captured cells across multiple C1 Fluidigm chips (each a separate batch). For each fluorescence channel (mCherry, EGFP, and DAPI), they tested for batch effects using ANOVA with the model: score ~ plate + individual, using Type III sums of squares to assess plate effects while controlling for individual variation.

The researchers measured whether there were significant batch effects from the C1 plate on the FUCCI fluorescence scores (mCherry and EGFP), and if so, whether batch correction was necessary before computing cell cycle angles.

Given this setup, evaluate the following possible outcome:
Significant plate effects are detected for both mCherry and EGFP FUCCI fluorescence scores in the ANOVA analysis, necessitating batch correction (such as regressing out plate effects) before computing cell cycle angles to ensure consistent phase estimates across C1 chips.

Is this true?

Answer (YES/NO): YES